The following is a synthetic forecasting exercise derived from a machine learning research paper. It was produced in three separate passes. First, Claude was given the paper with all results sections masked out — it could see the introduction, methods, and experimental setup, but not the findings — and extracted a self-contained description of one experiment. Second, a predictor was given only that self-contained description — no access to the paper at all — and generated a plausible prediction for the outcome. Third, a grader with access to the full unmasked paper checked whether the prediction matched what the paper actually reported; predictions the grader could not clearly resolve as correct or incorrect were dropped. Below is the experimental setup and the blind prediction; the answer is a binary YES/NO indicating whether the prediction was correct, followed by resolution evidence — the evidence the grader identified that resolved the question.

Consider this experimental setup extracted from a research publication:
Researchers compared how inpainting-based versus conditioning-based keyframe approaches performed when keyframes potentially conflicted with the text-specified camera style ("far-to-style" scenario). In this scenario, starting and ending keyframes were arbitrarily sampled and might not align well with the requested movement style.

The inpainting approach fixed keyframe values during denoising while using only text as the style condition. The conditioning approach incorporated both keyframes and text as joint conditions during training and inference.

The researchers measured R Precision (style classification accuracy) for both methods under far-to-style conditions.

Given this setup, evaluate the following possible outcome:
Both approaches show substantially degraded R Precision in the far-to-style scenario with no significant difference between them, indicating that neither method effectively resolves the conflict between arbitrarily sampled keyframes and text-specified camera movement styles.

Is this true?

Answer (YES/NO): NO